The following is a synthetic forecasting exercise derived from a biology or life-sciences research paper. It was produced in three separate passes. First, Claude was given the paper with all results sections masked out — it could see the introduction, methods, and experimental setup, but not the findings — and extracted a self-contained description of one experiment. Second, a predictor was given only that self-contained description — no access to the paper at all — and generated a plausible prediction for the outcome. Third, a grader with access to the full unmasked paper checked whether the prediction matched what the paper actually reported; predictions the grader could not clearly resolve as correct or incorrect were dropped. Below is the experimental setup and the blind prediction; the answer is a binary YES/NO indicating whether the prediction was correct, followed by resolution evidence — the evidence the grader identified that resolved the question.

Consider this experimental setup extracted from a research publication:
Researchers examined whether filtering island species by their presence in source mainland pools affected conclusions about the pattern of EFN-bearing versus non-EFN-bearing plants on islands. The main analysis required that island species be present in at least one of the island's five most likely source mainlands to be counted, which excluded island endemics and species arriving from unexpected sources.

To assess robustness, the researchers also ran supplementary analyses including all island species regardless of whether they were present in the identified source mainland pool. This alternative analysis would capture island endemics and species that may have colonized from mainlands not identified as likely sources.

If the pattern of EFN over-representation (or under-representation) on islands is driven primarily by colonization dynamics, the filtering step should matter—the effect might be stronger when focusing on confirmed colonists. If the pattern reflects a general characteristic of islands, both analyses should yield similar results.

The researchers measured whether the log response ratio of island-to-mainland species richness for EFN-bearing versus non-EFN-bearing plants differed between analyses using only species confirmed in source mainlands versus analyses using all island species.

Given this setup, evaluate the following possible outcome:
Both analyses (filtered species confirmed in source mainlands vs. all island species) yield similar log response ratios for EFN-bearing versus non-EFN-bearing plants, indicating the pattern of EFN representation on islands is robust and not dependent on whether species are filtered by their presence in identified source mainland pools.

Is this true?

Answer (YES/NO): NO